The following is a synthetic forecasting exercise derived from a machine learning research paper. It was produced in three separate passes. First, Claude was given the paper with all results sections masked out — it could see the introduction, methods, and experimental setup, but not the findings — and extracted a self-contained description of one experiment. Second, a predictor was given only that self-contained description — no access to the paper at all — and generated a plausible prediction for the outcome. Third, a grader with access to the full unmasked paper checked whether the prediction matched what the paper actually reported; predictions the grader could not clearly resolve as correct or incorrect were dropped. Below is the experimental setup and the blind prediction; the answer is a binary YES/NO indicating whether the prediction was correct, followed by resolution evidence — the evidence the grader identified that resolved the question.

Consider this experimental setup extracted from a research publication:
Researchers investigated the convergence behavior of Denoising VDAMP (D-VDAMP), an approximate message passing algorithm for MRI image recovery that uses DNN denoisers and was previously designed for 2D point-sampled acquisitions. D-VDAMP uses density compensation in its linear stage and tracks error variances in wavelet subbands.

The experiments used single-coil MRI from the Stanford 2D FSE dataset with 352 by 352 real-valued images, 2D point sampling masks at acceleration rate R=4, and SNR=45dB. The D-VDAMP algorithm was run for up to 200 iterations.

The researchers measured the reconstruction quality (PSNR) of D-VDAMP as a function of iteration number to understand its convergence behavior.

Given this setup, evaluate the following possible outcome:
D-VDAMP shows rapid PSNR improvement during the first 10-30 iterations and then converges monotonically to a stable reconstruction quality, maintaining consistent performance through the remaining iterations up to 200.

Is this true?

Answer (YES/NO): NO